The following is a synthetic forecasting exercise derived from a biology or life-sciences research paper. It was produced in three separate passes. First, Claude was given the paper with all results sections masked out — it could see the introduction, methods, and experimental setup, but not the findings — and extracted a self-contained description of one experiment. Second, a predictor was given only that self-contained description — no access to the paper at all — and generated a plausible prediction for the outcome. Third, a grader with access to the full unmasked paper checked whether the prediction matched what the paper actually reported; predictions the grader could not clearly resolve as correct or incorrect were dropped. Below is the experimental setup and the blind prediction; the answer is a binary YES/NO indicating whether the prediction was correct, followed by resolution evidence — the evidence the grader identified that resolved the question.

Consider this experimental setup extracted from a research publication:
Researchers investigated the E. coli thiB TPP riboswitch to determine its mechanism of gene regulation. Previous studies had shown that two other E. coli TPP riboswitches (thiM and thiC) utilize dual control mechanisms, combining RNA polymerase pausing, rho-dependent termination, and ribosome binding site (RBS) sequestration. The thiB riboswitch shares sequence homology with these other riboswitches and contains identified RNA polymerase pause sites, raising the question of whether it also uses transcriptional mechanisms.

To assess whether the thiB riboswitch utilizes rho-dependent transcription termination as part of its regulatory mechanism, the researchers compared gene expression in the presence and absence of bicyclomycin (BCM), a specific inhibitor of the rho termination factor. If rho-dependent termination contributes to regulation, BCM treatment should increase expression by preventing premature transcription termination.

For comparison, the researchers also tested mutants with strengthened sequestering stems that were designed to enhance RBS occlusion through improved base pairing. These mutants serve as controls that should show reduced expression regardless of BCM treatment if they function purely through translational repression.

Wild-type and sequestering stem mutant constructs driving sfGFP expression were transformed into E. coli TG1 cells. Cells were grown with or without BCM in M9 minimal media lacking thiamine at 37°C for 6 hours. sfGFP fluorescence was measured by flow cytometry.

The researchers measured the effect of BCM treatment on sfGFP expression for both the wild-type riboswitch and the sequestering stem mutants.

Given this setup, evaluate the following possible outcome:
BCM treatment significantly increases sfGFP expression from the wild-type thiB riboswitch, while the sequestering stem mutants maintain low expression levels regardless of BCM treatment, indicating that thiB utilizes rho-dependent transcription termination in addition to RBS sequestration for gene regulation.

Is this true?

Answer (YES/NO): NO